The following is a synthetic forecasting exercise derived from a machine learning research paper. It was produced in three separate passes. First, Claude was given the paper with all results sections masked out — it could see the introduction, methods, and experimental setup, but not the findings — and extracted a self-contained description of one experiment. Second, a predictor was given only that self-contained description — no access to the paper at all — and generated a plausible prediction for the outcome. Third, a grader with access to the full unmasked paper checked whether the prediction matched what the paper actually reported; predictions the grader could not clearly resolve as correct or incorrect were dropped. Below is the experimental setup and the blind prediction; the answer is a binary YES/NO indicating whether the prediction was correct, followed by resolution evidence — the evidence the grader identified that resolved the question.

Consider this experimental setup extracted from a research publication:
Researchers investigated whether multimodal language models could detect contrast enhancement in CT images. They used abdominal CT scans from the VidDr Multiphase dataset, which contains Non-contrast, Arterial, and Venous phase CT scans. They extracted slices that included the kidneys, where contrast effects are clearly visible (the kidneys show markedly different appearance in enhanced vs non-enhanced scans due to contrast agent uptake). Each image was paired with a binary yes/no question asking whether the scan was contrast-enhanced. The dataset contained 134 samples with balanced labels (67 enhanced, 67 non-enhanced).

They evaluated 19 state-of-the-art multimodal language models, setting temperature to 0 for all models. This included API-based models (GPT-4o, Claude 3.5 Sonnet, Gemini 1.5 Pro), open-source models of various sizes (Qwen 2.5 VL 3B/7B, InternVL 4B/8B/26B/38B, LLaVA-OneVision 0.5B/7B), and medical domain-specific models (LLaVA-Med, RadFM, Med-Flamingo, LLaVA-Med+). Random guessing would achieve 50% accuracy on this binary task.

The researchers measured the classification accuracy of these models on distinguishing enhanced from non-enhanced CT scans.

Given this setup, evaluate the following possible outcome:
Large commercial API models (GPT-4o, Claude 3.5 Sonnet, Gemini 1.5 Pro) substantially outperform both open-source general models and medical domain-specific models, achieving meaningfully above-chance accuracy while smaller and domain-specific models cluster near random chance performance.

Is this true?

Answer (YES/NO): NO